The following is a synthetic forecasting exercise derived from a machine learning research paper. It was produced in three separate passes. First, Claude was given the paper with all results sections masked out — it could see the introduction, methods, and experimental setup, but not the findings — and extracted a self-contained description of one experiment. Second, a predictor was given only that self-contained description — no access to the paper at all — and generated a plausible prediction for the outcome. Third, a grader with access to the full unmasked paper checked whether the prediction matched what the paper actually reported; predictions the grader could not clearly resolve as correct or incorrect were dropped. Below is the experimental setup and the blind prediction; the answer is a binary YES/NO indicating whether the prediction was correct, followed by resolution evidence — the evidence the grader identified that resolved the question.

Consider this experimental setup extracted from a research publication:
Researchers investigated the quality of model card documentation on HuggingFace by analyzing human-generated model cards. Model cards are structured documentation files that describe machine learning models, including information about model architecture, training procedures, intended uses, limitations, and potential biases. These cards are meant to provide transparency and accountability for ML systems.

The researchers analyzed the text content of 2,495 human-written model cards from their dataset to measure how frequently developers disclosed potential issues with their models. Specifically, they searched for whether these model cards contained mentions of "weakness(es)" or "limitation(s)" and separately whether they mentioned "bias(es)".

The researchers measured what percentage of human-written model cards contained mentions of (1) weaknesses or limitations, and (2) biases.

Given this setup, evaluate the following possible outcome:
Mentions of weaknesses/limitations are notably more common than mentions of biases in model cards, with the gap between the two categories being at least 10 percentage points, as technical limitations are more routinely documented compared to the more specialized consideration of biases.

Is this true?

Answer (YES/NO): YES